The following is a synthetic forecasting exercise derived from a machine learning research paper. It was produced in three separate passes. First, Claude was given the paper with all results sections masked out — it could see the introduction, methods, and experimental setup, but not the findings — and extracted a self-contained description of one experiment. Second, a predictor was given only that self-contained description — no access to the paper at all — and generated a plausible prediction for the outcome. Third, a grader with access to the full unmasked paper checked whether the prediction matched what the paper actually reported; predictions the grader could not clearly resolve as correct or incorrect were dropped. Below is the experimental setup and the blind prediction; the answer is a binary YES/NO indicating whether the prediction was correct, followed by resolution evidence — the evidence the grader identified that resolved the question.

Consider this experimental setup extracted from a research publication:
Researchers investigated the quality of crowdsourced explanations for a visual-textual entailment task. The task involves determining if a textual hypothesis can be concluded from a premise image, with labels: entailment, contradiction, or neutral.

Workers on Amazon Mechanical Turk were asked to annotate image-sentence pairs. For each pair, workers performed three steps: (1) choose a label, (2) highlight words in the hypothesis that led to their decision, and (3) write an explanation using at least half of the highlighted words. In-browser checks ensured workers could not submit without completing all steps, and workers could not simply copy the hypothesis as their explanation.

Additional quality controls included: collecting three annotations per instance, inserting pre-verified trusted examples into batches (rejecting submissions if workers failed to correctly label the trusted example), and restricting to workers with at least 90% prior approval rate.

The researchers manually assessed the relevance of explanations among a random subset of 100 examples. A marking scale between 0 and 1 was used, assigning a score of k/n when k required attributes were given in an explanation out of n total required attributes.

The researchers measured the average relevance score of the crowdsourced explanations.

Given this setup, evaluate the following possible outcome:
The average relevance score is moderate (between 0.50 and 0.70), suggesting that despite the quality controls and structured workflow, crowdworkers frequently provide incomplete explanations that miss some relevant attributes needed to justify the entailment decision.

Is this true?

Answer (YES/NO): NO